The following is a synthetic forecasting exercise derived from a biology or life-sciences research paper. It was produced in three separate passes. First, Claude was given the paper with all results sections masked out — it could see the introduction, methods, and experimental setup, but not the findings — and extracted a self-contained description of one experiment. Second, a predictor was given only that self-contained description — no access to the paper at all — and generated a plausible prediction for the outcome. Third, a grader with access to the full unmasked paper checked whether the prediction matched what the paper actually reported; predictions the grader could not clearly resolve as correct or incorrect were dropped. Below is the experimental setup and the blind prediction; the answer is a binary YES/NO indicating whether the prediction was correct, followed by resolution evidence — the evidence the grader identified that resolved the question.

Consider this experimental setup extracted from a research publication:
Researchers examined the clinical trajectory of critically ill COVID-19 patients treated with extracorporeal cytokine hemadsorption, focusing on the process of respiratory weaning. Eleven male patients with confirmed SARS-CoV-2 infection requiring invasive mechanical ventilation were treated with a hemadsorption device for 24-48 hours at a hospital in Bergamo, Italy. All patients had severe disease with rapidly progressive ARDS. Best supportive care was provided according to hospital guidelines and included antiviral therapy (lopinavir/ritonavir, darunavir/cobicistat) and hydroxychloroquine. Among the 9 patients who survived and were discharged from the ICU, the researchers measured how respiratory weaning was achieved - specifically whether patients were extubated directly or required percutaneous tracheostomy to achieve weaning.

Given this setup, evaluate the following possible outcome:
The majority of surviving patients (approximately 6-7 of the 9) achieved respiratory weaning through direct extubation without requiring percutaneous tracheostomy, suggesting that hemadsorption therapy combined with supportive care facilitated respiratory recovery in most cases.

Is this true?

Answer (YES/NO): NO